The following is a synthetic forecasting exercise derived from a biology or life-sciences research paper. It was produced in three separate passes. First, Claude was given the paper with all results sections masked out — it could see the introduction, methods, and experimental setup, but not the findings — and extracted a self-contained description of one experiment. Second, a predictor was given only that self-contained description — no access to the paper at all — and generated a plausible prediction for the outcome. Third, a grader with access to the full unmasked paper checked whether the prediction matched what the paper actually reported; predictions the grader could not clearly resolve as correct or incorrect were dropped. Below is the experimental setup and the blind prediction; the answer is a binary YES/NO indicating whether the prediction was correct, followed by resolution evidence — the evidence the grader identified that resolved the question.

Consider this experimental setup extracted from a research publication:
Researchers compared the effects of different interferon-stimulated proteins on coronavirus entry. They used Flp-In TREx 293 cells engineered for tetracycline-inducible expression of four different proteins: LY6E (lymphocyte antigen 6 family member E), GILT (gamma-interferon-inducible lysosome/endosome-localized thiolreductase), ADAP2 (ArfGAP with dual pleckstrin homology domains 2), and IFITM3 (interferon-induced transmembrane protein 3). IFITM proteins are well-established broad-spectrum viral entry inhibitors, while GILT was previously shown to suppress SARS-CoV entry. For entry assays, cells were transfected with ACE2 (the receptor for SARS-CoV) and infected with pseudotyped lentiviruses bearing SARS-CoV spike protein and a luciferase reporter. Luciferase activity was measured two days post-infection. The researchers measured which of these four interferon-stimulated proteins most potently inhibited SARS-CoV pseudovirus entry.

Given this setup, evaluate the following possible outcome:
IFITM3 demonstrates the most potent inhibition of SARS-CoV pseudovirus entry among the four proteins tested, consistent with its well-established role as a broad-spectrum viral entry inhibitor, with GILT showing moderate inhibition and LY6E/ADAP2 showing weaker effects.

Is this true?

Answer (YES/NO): NO